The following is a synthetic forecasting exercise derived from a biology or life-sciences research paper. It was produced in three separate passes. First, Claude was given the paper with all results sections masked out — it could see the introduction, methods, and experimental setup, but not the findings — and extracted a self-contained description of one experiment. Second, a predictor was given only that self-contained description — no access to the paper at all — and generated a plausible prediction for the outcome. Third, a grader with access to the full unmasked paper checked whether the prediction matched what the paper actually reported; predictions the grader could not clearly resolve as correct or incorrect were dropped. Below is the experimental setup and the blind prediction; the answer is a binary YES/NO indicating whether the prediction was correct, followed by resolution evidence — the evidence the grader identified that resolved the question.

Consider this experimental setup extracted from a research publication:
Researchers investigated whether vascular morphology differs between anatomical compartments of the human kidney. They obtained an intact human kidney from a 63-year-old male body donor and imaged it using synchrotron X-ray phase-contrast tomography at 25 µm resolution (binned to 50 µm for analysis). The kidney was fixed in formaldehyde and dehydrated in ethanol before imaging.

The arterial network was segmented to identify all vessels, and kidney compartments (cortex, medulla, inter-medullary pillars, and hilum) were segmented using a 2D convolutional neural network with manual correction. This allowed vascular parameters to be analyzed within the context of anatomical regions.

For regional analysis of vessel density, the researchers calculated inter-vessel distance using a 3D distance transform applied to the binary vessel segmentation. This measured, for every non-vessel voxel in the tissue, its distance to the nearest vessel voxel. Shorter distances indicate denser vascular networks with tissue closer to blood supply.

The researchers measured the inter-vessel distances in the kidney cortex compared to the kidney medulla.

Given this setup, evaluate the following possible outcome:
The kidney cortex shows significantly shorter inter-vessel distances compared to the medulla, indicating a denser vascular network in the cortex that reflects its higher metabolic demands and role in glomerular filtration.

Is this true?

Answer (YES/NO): YES